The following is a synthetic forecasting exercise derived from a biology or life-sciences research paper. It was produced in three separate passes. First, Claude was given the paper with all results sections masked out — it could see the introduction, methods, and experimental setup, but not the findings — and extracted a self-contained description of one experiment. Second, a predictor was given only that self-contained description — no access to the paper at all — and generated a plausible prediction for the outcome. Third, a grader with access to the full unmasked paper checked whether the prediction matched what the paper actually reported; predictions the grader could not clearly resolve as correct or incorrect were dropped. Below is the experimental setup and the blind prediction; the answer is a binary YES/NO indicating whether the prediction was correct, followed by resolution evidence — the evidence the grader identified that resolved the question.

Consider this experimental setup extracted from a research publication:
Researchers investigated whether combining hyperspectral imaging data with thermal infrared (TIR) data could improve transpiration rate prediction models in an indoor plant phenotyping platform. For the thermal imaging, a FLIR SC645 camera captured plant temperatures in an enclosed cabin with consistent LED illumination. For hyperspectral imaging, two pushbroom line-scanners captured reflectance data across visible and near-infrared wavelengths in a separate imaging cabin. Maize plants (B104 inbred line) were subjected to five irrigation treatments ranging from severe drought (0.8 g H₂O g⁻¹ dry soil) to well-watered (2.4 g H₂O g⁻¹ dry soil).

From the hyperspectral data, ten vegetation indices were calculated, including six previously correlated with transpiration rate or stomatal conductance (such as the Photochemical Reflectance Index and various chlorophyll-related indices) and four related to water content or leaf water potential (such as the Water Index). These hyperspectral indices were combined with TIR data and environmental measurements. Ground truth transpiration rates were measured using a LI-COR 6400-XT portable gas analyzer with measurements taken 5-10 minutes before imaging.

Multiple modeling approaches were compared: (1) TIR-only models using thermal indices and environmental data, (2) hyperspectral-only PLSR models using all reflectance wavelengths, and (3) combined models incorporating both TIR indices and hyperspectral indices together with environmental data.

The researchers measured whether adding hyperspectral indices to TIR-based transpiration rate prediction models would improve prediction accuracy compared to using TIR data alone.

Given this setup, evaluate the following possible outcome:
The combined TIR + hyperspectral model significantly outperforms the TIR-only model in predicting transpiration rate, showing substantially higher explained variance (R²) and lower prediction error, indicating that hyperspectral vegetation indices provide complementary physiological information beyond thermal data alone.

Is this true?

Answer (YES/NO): NO